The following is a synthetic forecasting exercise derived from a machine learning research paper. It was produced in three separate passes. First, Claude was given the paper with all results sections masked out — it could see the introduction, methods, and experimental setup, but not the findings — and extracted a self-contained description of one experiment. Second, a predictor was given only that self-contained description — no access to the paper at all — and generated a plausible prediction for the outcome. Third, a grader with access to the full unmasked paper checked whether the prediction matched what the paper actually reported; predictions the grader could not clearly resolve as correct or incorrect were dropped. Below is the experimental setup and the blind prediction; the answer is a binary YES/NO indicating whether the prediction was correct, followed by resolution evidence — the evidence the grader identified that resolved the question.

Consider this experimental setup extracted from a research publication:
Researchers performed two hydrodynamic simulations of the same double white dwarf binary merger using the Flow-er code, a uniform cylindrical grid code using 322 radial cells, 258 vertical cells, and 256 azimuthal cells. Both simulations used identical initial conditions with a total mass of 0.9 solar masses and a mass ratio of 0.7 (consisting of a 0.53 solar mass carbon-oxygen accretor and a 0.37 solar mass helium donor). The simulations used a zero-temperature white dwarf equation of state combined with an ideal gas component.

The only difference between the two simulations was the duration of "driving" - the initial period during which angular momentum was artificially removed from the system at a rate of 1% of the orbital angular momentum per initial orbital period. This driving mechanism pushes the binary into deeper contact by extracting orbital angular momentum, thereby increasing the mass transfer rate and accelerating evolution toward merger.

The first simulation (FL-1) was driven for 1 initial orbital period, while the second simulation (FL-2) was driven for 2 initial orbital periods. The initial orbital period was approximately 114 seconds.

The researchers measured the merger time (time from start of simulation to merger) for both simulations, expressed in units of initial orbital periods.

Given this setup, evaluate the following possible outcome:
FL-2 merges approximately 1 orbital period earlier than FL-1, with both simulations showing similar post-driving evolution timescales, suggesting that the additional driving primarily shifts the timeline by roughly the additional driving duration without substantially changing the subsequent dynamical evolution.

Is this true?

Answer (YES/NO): NO